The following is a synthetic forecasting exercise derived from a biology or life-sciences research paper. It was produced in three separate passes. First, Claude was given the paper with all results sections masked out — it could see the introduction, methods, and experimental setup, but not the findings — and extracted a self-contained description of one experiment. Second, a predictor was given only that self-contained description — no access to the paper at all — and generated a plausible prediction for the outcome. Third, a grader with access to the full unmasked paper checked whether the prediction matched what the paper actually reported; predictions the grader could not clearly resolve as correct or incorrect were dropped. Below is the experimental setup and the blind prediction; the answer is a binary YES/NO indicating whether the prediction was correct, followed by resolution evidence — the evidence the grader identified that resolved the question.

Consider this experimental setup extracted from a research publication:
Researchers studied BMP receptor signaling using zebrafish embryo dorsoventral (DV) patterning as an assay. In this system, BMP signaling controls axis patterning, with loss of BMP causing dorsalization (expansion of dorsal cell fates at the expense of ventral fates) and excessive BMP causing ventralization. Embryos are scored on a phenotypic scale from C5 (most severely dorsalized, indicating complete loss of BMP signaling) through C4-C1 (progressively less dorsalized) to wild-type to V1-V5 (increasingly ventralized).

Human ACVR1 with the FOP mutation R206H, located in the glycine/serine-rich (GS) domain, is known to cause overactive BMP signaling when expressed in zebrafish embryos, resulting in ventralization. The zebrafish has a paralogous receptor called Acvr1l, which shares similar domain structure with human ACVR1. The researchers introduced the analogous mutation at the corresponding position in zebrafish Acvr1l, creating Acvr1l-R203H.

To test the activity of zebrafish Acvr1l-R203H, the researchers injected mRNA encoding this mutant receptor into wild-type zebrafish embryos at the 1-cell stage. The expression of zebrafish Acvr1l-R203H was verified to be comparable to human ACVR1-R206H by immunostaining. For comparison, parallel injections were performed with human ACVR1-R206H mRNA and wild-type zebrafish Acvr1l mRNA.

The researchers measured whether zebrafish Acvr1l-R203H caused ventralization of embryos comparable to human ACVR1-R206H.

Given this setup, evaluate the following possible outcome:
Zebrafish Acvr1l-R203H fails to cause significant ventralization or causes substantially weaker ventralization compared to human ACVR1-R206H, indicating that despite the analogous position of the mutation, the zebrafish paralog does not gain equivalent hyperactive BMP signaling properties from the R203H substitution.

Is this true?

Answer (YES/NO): YES